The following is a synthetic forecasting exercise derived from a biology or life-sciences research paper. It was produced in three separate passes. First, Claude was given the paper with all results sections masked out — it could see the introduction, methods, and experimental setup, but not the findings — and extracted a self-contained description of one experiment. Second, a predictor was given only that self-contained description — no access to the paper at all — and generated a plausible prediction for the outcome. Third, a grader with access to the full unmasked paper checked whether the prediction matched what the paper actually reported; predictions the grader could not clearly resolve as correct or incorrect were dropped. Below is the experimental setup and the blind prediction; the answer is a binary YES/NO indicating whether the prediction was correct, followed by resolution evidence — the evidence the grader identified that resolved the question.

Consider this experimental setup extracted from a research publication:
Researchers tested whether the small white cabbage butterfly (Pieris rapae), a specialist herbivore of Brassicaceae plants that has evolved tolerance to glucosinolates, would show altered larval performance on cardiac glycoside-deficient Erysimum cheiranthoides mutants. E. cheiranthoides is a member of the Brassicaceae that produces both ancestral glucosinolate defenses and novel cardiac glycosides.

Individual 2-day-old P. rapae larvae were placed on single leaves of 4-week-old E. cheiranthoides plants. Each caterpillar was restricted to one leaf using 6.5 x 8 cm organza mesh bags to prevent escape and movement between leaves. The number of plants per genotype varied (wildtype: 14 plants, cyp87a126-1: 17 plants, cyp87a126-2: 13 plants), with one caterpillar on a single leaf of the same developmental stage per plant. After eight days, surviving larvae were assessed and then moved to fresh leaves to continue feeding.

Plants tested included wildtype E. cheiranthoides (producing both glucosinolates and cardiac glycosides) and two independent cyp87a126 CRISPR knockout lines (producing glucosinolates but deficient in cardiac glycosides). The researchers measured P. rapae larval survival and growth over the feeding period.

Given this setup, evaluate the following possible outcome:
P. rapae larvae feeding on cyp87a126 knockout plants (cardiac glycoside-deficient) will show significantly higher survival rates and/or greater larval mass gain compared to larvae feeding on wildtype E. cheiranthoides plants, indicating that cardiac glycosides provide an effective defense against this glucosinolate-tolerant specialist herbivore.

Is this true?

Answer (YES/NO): YES